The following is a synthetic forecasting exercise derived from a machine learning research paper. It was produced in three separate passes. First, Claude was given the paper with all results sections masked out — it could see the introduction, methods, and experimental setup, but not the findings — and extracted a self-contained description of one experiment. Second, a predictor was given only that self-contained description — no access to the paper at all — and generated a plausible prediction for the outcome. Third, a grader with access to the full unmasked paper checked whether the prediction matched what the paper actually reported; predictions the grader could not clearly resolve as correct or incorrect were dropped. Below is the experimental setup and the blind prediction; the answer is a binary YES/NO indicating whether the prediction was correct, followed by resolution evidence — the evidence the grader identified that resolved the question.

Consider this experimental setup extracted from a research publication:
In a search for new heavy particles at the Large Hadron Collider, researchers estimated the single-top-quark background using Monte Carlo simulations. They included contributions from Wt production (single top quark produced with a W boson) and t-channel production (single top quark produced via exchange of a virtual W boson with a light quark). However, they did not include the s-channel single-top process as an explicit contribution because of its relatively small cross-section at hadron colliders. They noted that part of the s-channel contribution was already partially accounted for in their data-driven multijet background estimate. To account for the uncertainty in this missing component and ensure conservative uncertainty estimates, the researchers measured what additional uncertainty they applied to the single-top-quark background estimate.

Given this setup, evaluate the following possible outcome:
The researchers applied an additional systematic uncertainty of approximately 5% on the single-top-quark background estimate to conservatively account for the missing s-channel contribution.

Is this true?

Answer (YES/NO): NO